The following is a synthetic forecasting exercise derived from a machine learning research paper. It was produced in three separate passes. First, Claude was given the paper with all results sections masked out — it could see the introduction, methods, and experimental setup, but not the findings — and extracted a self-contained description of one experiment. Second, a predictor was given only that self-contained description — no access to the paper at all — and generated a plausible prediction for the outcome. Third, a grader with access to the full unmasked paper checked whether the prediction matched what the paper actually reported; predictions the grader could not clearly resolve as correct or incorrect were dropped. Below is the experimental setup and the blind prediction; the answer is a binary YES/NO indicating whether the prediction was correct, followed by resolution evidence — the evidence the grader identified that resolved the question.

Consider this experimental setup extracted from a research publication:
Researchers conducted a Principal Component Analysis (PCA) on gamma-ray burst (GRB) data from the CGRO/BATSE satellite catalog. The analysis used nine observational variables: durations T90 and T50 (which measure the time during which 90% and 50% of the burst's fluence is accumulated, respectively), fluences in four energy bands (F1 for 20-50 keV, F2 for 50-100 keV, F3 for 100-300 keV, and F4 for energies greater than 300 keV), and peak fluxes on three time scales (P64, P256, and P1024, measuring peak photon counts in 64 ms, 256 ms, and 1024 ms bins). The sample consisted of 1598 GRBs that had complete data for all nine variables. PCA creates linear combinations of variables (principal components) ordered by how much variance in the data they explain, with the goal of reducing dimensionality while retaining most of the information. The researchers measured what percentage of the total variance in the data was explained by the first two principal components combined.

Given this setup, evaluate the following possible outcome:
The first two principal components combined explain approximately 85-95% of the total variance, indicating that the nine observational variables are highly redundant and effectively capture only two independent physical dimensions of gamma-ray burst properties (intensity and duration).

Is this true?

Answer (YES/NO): YES